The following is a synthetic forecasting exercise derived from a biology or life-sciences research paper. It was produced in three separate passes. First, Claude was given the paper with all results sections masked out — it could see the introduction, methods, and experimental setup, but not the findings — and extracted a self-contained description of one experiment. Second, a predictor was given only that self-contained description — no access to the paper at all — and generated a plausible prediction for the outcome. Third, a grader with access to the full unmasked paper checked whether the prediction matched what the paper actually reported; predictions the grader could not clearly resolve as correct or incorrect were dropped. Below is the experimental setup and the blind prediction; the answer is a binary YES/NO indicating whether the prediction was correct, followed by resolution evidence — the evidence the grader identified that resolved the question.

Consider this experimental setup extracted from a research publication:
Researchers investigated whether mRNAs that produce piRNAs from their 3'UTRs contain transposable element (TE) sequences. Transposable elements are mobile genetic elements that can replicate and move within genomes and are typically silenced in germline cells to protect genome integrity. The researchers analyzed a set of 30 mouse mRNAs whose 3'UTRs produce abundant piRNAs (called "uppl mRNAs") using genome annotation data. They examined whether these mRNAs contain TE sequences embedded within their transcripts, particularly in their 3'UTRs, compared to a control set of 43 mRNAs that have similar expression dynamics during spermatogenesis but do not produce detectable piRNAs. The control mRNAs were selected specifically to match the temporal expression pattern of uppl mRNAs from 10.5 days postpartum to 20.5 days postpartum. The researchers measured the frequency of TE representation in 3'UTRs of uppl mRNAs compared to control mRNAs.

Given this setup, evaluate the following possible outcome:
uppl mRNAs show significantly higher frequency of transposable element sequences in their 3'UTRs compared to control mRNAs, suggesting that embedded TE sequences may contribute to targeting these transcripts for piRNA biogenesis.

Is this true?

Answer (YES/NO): YES